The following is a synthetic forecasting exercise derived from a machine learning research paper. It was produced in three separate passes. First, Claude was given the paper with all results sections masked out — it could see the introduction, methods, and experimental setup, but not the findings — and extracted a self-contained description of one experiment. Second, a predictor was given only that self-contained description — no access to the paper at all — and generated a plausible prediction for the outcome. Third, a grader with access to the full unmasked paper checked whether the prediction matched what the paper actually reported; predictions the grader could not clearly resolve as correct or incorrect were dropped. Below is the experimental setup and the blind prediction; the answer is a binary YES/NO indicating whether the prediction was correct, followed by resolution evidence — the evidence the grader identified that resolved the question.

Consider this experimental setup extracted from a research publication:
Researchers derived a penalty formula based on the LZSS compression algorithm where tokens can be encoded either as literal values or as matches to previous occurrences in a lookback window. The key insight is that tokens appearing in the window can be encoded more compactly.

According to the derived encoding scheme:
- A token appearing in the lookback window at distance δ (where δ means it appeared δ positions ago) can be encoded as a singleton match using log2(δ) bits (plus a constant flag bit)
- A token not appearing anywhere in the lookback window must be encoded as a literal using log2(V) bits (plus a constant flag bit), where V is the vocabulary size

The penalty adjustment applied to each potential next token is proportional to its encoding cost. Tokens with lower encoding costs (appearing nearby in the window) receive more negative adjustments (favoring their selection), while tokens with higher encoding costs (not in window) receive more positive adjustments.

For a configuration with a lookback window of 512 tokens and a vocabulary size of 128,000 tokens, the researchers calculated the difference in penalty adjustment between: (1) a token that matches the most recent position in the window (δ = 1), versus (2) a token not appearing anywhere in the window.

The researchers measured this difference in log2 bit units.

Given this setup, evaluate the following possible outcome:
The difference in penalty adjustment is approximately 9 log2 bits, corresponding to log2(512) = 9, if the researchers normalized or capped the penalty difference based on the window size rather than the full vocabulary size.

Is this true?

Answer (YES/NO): NO